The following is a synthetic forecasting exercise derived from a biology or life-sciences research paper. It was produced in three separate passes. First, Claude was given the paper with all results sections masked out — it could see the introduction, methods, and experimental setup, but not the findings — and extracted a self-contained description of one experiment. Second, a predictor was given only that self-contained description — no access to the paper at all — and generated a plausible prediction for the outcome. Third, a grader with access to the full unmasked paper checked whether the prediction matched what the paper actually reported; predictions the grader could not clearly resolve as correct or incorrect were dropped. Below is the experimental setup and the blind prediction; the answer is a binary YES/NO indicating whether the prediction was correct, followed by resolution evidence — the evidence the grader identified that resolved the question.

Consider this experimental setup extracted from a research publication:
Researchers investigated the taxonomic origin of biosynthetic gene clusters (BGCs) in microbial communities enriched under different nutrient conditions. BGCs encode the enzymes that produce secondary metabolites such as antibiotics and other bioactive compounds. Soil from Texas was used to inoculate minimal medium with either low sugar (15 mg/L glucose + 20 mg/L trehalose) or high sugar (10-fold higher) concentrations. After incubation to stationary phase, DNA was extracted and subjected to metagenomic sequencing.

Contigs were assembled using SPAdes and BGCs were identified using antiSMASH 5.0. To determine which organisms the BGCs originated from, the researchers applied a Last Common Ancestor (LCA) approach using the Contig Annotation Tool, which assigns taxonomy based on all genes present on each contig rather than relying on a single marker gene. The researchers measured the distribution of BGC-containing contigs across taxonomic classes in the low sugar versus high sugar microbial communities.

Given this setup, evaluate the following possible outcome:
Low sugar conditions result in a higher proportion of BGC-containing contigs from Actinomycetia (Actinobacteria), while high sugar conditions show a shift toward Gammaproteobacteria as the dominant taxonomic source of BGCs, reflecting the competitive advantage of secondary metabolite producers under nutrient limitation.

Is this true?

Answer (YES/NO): NO